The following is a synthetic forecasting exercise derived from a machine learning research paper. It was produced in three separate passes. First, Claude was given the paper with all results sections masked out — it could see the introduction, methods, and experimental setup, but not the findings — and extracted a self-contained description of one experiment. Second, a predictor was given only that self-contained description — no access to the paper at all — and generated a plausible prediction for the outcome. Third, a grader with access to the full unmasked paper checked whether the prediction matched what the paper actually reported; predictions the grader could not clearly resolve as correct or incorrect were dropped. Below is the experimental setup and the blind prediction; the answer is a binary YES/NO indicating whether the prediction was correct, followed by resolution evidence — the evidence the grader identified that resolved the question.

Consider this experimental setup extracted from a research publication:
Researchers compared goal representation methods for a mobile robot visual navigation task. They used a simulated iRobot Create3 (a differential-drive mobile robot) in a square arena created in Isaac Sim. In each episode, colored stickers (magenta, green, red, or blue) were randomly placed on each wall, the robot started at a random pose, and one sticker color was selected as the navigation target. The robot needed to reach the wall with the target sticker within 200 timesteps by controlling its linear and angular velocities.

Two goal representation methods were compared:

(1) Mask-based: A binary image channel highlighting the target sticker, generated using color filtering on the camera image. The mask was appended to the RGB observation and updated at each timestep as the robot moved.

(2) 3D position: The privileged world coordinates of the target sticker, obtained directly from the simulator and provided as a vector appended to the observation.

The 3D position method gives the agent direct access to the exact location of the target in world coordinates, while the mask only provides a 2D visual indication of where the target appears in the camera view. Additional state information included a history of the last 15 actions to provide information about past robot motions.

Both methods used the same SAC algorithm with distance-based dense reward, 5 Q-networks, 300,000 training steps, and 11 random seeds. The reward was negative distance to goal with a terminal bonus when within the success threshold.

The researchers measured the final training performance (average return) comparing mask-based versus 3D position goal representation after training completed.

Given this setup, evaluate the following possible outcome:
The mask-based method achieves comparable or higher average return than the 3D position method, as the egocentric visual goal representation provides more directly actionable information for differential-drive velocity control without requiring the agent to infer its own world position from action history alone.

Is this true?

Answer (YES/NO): NO